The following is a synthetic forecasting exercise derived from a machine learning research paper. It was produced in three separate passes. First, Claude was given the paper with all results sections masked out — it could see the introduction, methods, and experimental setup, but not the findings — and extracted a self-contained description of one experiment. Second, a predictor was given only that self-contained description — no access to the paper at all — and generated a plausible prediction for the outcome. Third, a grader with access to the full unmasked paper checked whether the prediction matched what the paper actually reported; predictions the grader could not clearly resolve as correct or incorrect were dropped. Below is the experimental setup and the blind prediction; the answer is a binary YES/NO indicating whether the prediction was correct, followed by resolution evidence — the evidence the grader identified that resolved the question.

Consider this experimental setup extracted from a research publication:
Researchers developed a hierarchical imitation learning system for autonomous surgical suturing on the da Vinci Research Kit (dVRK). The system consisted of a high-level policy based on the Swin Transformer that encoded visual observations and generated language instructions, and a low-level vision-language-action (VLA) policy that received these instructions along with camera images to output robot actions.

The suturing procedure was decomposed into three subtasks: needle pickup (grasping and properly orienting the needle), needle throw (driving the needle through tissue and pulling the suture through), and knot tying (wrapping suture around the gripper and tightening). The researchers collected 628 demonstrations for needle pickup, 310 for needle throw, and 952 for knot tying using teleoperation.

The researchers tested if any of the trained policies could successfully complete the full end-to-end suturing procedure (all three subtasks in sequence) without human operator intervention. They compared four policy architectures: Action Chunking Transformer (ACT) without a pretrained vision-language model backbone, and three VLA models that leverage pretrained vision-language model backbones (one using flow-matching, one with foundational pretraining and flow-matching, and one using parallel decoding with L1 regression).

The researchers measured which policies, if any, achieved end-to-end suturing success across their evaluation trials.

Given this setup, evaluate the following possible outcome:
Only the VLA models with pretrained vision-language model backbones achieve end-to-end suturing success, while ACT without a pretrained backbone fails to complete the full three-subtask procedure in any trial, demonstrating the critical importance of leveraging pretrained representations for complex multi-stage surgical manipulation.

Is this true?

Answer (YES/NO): NO